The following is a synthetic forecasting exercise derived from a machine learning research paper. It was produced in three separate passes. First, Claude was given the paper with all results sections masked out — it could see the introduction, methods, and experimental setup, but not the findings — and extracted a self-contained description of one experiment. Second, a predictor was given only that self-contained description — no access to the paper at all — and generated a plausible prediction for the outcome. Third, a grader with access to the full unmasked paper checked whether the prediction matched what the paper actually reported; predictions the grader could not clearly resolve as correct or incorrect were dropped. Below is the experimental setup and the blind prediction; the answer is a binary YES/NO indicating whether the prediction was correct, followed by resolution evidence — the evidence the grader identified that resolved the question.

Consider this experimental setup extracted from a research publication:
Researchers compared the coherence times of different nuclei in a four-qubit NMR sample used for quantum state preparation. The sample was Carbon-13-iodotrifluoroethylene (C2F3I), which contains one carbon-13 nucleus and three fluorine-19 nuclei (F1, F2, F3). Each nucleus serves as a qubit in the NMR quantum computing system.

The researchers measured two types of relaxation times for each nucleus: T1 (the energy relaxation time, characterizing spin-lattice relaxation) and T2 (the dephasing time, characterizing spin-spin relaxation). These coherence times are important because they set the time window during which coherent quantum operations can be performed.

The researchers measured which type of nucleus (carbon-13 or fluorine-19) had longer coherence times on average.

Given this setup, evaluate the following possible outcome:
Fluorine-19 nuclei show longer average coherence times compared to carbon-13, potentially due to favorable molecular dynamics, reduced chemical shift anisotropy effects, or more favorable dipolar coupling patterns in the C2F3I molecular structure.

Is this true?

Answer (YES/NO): NO